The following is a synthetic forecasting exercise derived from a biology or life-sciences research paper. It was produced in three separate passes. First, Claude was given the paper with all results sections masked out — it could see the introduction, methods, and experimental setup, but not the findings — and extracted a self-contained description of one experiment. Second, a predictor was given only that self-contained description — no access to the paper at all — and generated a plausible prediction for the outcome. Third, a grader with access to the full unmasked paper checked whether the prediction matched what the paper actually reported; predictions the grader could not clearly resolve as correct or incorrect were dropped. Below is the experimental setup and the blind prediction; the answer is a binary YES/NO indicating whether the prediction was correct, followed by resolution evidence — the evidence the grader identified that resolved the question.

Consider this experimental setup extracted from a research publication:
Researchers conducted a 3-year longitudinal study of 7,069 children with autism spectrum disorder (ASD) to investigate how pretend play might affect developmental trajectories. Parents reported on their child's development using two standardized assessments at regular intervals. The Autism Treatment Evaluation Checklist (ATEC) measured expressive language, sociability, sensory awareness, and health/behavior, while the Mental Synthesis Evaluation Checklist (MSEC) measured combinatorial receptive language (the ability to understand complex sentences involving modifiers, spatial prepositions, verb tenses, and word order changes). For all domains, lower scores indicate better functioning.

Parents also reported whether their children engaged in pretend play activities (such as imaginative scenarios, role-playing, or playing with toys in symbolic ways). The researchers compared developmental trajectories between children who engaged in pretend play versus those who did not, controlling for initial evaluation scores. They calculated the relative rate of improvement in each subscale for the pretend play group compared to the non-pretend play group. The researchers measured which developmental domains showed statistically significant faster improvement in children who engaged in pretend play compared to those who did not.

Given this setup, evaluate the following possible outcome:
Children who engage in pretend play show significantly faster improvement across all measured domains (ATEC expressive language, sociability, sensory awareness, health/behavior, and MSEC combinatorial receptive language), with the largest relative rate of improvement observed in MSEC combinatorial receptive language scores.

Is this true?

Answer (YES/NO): NO